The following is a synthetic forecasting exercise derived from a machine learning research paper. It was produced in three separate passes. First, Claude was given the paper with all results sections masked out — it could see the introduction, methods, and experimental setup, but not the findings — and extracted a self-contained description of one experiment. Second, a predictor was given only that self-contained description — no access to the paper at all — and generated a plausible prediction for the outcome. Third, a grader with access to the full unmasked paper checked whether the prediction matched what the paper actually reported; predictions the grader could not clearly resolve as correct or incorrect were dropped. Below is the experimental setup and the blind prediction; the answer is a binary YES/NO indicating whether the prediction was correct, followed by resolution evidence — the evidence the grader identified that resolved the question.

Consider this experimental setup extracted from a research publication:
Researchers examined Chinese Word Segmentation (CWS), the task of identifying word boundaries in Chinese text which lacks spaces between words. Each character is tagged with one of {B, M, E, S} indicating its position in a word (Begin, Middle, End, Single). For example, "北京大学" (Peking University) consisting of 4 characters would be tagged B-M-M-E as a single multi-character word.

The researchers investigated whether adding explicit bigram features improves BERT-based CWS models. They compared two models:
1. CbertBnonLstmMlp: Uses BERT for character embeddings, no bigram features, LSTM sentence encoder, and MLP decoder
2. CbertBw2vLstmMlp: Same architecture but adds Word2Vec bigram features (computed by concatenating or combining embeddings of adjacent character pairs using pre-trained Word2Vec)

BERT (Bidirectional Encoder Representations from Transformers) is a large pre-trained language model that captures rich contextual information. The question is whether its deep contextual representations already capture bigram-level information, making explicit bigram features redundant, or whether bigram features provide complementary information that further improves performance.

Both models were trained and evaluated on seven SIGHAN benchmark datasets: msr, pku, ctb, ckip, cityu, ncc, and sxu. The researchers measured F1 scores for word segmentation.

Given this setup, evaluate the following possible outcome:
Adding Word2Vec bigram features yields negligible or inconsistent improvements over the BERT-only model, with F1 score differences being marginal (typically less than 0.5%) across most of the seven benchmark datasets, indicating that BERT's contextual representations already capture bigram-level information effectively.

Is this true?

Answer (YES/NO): YES